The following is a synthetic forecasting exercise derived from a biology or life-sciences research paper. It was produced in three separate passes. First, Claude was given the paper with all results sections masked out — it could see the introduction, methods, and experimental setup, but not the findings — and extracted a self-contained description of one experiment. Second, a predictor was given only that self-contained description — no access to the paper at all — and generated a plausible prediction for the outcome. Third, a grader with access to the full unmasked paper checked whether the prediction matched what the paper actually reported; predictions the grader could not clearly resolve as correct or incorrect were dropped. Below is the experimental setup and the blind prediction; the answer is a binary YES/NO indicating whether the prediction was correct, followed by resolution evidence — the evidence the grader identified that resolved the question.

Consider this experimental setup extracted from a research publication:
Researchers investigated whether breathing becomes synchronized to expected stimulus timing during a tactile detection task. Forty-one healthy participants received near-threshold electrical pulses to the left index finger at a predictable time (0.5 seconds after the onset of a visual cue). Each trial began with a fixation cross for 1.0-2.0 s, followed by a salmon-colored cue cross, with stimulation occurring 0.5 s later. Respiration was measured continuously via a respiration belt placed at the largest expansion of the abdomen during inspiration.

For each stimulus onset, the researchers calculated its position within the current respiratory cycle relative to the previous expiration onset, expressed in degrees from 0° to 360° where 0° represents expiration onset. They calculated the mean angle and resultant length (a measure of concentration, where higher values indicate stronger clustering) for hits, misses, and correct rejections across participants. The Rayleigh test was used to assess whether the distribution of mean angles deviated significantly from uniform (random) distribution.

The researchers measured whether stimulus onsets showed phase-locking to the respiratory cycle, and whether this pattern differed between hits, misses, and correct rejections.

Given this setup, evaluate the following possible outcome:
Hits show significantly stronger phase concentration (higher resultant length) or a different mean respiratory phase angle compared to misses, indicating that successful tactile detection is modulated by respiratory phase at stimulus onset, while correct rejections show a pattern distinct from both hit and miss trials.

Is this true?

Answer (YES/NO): NO